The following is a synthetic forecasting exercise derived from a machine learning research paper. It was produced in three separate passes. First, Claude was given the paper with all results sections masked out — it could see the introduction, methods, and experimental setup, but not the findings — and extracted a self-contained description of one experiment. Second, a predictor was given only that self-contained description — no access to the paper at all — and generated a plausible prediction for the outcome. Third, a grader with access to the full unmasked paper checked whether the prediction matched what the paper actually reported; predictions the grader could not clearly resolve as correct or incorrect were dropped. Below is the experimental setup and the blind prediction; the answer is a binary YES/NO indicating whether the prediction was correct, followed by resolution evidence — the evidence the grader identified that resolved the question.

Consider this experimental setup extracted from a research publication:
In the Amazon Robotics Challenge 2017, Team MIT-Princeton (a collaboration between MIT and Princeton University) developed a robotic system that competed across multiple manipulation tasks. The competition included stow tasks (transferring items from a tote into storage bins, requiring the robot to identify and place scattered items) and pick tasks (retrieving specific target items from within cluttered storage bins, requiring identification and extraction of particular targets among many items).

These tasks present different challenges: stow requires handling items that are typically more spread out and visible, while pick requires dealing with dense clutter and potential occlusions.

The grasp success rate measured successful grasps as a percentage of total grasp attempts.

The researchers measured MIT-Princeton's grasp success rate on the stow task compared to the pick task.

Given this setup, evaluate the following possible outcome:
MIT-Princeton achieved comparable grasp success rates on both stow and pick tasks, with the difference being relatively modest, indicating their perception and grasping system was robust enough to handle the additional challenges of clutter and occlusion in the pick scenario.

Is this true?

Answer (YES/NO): NO